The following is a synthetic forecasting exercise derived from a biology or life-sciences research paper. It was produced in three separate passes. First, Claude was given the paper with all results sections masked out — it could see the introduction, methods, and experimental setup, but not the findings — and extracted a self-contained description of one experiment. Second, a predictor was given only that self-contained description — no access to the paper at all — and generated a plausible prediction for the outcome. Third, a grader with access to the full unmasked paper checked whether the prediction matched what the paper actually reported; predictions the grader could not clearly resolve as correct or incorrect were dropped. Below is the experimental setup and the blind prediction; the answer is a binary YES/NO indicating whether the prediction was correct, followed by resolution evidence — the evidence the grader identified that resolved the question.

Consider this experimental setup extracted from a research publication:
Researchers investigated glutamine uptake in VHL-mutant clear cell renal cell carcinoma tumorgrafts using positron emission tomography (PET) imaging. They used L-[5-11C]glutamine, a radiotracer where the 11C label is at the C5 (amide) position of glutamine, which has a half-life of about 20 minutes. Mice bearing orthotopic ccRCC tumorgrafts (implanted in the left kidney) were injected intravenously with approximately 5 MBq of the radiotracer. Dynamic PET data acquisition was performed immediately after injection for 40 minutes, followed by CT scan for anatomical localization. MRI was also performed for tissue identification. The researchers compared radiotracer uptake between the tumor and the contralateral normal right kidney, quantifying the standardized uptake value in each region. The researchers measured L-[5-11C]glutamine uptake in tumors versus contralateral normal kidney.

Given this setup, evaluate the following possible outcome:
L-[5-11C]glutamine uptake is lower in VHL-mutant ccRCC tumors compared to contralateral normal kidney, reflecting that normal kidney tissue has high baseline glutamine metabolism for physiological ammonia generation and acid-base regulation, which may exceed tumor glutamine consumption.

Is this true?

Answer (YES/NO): NO